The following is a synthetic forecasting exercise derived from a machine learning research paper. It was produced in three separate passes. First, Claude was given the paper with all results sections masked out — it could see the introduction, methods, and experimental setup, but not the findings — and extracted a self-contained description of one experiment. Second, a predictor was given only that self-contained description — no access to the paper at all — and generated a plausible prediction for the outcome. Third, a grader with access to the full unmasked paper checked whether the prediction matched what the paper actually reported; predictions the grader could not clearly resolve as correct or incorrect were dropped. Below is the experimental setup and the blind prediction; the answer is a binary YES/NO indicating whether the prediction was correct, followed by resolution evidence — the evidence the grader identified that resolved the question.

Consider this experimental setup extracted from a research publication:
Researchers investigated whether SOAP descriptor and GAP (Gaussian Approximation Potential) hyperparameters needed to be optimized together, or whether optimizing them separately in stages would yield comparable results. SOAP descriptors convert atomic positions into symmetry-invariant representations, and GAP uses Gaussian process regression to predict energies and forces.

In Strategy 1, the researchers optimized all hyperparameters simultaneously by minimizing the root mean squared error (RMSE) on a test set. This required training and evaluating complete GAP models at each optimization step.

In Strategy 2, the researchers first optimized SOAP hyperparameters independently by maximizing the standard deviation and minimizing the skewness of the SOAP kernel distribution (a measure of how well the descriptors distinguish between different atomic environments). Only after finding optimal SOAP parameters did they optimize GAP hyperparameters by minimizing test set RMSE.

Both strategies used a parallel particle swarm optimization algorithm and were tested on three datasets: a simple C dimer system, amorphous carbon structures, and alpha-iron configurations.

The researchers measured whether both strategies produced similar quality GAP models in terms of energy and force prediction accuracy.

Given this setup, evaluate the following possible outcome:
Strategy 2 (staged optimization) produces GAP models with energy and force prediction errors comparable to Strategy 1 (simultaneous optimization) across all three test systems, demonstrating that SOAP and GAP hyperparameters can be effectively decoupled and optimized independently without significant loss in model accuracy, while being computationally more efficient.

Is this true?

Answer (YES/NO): YES